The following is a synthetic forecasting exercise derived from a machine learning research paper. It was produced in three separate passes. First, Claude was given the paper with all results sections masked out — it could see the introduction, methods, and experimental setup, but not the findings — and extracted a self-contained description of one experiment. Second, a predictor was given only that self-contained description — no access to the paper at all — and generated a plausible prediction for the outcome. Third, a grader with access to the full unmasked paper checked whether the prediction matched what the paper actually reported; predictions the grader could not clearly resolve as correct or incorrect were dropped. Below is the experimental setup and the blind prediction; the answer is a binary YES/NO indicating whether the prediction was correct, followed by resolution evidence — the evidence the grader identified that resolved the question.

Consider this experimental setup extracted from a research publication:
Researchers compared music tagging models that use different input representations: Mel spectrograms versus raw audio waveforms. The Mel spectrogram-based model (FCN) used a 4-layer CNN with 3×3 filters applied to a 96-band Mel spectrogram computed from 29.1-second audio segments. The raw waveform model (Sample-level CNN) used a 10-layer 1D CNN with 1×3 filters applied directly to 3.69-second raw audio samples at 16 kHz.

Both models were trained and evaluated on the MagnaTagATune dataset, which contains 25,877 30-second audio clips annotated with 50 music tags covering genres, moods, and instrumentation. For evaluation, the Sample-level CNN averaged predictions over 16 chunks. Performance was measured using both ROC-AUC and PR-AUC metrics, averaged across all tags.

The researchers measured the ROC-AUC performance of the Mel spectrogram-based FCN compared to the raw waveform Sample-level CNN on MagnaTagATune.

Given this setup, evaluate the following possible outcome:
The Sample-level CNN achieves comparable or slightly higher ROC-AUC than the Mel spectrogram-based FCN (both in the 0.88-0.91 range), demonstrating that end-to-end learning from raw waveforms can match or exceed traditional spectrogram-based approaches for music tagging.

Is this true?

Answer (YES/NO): YES